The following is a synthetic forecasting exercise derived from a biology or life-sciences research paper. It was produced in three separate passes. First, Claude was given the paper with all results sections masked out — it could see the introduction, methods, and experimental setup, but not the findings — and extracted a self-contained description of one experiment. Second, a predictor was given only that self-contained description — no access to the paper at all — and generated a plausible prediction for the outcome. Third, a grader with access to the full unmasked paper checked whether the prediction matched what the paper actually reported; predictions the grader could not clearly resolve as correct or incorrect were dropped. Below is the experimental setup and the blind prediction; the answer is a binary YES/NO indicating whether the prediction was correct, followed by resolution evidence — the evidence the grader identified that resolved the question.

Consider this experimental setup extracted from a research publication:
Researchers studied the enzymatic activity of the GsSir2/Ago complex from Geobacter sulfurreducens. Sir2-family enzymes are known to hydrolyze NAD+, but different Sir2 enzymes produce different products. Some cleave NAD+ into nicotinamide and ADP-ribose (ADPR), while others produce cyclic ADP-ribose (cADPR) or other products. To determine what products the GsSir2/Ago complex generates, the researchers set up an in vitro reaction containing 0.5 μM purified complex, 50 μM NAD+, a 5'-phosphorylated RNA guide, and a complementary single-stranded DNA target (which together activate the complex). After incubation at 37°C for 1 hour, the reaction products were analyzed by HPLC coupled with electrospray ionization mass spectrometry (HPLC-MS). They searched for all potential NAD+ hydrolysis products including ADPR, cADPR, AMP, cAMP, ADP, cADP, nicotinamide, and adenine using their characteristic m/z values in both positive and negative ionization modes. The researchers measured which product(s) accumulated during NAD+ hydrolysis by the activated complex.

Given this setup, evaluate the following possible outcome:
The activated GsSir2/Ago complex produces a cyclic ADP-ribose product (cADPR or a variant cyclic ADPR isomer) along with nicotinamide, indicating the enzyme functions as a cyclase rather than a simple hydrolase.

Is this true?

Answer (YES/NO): NO